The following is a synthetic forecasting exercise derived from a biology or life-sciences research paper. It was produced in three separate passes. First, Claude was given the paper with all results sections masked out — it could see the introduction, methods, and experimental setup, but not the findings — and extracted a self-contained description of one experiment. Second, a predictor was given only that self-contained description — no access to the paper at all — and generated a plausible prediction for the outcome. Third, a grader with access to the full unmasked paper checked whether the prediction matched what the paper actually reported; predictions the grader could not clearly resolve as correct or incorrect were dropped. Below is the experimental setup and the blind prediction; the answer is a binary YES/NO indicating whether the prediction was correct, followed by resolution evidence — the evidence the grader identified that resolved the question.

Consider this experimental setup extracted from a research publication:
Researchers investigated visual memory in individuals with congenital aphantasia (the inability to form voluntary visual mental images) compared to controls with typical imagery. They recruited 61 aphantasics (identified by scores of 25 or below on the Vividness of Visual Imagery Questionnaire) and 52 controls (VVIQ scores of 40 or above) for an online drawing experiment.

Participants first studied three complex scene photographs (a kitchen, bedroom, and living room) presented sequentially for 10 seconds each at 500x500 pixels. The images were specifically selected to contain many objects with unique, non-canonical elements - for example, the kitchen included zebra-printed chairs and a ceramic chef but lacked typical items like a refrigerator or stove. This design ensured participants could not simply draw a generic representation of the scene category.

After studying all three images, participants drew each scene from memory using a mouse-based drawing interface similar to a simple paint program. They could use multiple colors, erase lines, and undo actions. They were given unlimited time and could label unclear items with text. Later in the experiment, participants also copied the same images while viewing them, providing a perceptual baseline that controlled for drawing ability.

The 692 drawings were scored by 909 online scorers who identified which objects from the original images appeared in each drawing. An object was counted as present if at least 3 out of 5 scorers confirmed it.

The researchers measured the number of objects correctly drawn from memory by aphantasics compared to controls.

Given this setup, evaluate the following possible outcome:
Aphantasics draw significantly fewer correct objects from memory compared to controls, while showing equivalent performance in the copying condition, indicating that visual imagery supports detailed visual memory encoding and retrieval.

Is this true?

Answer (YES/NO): YES